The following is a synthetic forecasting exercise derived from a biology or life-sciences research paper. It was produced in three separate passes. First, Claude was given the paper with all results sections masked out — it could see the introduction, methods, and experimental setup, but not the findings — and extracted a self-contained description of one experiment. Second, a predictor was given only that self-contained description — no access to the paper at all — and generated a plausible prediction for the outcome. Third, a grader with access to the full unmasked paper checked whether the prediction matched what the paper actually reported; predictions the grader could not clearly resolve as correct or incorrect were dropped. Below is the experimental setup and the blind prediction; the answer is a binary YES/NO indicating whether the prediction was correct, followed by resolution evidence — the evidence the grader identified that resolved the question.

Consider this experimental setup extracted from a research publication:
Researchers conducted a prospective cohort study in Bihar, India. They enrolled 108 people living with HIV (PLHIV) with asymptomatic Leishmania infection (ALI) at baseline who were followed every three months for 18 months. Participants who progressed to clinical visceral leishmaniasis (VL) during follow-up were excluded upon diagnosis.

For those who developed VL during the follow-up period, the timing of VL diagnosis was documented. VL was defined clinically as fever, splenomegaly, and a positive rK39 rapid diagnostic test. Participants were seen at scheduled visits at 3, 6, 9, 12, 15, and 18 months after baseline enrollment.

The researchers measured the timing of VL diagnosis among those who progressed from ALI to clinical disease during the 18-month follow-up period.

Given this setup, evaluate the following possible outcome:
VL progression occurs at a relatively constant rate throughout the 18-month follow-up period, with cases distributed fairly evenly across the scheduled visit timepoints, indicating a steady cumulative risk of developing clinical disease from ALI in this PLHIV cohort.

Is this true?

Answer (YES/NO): NO